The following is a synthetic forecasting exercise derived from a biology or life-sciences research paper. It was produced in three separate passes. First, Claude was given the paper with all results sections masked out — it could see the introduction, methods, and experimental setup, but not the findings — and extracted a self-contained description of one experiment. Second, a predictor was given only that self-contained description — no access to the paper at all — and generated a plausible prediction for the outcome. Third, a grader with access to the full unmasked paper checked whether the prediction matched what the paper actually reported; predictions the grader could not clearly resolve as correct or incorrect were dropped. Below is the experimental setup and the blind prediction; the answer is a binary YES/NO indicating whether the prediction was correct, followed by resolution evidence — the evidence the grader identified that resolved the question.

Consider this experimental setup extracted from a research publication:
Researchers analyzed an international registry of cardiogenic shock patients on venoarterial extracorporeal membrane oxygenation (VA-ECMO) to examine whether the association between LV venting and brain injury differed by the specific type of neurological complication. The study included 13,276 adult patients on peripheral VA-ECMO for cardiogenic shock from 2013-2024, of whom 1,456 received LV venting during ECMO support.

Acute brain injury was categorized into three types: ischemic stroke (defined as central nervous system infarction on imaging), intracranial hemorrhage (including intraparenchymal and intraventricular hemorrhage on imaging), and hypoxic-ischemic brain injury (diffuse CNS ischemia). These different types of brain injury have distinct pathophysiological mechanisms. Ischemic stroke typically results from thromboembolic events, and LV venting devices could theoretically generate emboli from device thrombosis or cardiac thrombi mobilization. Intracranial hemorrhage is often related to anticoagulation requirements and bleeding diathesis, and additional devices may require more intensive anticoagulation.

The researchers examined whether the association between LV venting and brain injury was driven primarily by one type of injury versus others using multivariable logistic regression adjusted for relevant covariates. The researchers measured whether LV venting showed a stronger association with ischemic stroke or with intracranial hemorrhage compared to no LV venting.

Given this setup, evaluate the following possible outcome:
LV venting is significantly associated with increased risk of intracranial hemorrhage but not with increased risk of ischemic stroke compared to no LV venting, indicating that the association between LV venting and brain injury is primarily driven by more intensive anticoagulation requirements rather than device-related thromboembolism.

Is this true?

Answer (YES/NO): YES